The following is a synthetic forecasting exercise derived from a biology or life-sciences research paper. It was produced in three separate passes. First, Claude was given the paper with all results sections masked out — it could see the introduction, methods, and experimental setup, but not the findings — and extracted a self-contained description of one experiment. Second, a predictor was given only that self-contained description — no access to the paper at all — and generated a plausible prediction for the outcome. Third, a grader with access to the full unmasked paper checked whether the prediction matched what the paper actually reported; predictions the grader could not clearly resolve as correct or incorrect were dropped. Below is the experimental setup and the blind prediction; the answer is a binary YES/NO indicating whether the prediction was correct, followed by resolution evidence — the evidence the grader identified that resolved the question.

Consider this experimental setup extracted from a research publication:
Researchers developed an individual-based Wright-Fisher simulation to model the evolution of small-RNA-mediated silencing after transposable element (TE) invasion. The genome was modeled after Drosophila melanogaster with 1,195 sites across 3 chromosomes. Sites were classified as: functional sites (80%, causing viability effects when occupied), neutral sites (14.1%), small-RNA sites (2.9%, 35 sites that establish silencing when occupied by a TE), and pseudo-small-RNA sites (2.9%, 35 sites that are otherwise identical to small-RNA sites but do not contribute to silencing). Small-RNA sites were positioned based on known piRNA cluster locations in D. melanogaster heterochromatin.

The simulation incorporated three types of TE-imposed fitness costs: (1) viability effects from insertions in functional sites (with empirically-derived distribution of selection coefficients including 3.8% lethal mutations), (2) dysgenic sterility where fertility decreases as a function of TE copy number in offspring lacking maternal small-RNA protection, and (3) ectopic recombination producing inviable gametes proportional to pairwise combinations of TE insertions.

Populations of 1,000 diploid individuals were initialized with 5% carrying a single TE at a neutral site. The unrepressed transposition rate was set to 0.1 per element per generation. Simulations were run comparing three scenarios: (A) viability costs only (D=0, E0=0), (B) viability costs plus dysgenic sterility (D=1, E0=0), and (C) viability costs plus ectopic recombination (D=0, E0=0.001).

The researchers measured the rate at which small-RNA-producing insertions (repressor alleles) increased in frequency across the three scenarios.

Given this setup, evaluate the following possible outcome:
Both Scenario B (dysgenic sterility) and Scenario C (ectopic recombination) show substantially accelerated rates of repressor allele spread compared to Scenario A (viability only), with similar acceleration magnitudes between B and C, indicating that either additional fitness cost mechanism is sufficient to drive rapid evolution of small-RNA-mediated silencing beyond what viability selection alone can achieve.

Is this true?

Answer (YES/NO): NO